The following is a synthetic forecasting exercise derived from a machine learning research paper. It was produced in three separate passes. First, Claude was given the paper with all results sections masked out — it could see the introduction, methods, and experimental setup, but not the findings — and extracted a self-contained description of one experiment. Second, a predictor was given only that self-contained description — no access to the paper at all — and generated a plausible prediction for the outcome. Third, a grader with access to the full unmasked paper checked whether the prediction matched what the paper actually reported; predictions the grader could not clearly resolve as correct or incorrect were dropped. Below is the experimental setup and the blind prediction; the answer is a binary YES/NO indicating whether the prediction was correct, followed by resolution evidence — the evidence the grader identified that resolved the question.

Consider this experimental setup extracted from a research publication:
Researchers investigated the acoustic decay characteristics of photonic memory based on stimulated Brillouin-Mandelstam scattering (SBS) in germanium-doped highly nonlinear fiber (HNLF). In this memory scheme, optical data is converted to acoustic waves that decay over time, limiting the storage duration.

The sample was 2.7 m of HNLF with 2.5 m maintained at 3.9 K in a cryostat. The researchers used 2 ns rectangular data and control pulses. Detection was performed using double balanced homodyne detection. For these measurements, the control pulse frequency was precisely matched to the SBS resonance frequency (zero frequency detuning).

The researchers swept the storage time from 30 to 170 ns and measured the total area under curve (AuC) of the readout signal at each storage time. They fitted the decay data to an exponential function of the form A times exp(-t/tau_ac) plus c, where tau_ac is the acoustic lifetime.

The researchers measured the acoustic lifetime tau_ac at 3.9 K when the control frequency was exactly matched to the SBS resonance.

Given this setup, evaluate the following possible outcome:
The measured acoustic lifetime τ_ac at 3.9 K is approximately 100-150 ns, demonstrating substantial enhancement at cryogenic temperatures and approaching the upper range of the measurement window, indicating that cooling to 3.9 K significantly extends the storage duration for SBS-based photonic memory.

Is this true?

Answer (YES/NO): NO